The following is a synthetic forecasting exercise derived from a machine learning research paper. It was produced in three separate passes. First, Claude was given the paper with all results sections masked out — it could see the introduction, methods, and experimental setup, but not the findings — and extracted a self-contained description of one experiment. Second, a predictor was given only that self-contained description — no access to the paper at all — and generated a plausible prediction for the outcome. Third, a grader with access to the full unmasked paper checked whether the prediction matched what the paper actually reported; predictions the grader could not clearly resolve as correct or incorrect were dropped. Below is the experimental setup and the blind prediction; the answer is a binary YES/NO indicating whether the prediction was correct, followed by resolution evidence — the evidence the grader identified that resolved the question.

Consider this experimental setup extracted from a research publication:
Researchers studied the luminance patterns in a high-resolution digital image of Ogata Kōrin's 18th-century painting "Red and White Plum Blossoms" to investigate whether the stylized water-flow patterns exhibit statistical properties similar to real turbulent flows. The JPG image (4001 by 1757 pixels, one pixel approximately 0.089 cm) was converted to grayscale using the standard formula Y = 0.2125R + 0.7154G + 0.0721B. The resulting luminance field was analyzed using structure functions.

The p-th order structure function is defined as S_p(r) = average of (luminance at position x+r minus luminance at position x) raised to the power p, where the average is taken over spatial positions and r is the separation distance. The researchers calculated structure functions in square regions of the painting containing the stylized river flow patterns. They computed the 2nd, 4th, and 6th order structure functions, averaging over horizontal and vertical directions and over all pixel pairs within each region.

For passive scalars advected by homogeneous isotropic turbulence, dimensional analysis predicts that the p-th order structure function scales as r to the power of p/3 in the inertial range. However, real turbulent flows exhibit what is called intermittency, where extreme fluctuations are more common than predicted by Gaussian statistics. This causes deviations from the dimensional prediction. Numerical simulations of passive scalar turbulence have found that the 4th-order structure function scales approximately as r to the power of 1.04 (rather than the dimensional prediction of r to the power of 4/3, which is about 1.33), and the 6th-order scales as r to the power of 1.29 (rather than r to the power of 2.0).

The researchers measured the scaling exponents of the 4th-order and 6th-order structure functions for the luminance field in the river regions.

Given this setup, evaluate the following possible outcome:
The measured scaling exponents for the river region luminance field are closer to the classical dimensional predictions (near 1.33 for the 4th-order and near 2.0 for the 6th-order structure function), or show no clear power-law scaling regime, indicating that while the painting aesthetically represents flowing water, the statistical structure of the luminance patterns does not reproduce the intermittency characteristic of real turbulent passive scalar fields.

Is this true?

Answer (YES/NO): NO